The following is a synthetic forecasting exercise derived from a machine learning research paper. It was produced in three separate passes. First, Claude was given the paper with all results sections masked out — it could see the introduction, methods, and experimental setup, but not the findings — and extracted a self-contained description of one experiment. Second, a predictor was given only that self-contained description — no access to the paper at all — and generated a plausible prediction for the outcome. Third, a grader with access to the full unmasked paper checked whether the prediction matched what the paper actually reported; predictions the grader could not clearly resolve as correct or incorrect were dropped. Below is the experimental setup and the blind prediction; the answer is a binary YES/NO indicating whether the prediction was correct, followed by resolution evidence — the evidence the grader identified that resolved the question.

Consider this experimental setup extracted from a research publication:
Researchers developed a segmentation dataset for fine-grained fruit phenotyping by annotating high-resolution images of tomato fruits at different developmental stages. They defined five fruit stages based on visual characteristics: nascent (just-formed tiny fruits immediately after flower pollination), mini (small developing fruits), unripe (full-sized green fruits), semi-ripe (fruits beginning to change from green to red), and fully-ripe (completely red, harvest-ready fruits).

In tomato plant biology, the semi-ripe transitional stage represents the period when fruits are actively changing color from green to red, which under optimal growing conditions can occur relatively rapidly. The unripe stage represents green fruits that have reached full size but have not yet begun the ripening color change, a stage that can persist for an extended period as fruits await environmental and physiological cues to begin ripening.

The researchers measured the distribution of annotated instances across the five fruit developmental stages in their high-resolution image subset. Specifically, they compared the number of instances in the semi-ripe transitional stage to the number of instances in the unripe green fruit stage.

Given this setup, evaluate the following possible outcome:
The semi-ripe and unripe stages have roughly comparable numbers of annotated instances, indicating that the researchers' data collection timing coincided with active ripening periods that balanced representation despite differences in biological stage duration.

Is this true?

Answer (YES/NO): NO